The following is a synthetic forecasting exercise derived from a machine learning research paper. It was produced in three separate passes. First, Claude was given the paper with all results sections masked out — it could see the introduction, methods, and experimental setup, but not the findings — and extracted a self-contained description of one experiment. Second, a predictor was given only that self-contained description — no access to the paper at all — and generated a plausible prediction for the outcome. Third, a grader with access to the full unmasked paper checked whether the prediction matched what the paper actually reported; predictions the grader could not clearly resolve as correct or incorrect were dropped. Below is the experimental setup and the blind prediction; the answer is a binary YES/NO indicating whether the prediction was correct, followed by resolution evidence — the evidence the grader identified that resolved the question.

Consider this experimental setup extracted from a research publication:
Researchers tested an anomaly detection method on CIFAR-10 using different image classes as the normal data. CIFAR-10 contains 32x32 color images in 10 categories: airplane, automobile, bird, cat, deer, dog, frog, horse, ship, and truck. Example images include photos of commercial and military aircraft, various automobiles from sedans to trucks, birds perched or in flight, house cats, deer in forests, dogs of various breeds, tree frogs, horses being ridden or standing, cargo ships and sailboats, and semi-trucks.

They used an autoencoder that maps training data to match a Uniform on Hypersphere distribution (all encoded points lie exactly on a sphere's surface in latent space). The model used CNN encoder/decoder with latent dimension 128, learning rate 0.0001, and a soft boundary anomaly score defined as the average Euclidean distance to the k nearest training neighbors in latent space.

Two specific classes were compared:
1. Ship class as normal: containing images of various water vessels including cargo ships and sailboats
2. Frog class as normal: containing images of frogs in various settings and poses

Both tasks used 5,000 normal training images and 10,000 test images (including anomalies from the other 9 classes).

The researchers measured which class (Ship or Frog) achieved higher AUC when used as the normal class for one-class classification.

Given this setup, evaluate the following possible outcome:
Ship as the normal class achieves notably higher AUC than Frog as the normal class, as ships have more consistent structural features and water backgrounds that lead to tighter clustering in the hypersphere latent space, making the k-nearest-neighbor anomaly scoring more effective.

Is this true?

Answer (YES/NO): YES